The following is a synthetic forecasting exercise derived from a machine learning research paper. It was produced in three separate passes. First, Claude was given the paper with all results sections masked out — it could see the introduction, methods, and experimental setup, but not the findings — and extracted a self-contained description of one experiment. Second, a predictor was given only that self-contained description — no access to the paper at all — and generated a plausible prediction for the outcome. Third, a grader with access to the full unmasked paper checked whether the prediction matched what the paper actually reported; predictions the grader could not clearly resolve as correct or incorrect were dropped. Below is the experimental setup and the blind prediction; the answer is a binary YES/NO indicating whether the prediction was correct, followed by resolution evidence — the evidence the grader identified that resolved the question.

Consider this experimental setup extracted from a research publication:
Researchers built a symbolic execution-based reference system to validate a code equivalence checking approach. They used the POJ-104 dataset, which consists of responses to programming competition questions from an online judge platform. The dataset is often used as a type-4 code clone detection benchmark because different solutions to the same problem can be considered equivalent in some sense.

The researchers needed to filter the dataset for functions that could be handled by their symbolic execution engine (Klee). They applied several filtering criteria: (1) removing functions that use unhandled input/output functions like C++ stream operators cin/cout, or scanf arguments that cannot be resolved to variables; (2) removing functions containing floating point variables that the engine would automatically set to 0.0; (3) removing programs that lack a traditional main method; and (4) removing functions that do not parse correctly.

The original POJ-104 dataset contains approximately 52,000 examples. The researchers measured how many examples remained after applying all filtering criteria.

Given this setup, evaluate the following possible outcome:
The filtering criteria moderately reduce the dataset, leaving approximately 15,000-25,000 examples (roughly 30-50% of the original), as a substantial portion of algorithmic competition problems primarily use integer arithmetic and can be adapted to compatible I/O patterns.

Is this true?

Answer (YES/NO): YES